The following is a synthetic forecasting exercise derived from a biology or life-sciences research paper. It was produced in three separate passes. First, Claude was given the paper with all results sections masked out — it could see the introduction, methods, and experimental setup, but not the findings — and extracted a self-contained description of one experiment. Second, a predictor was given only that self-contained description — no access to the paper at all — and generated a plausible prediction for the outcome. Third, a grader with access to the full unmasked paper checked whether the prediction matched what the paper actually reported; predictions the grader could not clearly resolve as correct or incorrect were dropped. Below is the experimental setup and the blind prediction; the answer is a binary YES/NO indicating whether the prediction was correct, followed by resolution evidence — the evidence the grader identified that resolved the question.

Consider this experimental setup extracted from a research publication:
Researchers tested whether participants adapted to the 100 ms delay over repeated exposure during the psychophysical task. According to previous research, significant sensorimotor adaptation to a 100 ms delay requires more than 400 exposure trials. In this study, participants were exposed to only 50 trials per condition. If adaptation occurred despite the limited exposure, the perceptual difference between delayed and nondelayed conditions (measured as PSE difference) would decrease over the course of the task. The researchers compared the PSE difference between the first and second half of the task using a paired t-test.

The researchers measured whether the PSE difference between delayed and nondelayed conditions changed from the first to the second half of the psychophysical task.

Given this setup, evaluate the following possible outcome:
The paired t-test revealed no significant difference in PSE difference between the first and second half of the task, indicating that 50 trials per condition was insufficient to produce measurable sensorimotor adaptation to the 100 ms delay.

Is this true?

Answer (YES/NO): YES